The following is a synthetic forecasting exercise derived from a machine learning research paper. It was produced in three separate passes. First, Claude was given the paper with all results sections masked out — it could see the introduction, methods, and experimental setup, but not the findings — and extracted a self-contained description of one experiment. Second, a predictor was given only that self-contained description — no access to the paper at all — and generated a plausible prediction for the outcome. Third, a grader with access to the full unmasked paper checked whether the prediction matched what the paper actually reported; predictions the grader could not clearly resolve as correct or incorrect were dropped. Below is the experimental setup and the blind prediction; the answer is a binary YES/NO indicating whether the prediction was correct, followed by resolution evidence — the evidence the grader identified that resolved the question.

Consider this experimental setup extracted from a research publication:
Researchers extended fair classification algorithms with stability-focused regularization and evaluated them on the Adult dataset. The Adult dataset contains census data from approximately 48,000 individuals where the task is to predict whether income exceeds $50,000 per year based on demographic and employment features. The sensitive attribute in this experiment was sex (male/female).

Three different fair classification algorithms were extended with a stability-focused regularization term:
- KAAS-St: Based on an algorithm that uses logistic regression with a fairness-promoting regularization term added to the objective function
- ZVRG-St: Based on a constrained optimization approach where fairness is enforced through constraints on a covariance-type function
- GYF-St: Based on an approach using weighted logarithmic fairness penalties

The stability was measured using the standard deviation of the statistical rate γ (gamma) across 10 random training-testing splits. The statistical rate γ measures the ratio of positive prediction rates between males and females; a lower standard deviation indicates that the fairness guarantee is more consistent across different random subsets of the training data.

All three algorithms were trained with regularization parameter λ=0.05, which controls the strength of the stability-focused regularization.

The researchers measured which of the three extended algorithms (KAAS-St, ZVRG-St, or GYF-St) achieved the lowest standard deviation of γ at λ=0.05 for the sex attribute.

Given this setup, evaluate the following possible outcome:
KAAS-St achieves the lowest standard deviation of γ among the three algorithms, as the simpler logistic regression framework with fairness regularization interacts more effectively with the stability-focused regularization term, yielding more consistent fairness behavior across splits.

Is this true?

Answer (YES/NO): YES